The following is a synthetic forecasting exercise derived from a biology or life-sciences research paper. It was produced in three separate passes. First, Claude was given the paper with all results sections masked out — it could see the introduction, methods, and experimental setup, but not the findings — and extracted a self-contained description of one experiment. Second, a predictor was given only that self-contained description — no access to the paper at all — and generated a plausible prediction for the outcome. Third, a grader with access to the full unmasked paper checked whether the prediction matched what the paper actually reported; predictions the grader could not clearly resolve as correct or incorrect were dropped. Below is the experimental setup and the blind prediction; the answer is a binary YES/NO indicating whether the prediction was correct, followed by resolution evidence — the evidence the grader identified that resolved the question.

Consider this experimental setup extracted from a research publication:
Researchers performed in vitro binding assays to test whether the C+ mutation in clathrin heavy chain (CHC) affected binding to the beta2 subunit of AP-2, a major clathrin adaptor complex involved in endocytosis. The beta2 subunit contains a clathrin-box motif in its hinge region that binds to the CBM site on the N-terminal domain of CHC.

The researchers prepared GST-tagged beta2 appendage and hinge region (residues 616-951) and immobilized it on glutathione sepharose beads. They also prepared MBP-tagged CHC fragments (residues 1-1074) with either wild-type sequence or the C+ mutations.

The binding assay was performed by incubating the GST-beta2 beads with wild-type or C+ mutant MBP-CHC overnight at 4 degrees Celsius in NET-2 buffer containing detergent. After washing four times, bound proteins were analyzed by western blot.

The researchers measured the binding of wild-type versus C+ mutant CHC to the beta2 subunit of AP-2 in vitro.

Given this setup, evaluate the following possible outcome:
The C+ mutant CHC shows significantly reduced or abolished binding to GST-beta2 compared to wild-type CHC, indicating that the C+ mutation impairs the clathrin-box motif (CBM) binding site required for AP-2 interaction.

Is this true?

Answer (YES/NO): YES